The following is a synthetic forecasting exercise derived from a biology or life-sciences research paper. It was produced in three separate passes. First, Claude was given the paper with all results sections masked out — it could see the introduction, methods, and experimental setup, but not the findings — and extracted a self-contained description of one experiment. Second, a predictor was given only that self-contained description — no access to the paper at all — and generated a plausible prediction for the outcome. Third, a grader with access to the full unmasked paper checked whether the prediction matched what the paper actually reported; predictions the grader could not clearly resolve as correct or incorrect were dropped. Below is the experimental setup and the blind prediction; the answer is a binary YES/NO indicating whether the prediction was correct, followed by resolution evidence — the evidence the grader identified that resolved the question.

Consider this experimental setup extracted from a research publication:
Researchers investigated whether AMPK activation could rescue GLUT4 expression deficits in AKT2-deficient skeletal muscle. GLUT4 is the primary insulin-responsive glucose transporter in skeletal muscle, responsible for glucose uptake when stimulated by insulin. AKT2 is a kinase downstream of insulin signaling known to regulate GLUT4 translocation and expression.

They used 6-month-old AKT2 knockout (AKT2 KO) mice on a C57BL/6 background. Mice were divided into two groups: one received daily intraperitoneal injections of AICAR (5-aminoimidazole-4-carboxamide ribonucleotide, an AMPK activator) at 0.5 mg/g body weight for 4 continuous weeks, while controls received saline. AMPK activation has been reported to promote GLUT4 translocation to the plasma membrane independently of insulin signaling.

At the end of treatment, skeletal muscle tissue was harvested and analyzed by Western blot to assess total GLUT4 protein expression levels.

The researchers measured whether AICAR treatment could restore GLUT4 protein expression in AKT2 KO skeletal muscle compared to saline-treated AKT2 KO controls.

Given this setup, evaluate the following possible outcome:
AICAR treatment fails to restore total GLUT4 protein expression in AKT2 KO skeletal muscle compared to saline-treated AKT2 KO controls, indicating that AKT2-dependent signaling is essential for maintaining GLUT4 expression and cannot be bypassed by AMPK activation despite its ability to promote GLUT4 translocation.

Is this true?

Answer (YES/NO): YES